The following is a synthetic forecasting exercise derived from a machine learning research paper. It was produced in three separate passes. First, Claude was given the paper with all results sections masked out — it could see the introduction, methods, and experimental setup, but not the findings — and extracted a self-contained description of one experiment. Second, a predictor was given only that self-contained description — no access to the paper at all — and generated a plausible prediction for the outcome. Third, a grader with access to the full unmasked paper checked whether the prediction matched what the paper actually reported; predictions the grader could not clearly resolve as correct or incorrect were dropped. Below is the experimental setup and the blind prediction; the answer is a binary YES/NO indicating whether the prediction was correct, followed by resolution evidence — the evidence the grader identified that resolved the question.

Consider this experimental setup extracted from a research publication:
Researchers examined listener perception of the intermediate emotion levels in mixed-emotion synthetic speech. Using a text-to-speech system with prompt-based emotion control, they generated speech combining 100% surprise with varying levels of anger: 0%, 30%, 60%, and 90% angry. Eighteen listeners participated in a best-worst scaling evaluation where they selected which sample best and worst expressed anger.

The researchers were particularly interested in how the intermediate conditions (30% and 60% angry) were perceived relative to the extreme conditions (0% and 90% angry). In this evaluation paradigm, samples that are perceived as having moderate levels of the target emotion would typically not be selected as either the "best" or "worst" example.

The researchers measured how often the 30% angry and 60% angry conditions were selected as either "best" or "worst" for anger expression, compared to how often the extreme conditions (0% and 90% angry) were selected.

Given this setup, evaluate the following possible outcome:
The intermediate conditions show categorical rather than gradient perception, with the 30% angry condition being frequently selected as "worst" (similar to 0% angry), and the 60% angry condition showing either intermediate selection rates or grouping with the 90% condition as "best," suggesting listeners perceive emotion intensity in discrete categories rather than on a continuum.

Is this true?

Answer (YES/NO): NO